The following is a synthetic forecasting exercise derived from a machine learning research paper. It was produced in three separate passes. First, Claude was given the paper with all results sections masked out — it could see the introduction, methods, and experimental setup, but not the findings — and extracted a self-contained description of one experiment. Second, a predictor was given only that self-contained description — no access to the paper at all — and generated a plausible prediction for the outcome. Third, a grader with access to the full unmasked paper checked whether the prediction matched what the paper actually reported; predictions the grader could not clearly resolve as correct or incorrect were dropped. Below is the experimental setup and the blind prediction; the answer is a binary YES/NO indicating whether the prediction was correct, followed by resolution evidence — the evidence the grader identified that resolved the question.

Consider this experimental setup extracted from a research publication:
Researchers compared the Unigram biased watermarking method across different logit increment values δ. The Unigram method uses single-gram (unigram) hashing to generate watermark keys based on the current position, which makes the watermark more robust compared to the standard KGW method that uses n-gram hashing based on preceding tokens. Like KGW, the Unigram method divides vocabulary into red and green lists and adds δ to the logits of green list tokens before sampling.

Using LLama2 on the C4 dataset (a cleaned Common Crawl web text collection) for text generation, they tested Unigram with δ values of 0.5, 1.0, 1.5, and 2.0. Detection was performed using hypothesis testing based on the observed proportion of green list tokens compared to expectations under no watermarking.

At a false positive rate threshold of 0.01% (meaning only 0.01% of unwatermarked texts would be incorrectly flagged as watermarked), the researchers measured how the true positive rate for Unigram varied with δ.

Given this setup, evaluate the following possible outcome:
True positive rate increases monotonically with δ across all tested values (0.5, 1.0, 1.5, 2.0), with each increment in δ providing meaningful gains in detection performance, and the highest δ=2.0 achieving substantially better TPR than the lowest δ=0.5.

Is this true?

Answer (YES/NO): YES